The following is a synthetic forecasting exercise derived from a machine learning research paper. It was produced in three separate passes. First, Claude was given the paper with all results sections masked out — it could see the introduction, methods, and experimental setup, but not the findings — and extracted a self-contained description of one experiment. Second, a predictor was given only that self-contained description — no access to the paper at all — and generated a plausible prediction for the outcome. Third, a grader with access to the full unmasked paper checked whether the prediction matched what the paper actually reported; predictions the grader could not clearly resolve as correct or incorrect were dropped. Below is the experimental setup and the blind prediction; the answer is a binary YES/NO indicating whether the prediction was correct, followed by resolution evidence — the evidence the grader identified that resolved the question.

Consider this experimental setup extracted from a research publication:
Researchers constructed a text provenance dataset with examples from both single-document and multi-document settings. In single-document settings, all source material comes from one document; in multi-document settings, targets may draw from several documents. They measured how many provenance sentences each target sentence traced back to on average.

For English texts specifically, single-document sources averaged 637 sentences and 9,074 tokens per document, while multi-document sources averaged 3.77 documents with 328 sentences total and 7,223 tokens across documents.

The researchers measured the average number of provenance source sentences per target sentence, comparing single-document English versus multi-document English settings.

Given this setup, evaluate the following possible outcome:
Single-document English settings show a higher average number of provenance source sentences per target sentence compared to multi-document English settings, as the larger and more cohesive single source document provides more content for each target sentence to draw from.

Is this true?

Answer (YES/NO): NO